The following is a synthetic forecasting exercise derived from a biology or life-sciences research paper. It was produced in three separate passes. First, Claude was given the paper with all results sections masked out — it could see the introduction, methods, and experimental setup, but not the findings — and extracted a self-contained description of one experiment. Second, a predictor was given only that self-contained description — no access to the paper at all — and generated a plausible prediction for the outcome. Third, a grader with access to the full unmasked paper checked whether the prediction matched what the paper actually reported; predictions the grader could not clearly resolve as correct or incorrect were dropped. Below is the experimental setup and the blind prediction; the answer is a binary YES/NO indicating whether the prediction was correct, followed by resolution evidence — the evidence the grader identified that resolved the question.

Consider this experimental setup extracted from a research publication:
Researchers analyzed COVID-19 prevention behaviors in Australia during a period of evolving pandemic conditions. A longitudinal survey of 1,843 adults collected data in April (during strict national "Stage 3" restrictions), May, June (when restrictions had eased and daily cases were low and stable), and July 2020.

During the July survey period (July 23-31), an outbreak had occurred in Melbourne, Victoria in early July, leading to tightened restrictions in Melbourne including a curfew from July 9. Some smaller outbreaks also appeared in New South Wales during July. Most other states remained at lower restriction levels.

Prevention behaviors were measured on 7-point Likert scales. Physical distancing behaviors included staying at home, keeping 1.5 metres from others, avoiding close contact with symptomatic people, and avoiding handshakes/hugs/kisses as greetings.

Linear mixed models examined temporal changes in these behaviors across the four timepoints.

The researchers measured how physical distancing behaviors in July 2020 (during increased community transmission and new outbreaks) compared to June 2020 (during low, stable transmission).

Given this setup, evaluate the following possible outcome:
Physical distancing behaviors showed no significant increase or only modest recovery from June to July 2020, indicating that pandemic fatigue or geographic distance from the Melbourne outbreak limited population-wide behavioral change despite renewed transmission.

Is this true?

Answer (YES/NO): YES